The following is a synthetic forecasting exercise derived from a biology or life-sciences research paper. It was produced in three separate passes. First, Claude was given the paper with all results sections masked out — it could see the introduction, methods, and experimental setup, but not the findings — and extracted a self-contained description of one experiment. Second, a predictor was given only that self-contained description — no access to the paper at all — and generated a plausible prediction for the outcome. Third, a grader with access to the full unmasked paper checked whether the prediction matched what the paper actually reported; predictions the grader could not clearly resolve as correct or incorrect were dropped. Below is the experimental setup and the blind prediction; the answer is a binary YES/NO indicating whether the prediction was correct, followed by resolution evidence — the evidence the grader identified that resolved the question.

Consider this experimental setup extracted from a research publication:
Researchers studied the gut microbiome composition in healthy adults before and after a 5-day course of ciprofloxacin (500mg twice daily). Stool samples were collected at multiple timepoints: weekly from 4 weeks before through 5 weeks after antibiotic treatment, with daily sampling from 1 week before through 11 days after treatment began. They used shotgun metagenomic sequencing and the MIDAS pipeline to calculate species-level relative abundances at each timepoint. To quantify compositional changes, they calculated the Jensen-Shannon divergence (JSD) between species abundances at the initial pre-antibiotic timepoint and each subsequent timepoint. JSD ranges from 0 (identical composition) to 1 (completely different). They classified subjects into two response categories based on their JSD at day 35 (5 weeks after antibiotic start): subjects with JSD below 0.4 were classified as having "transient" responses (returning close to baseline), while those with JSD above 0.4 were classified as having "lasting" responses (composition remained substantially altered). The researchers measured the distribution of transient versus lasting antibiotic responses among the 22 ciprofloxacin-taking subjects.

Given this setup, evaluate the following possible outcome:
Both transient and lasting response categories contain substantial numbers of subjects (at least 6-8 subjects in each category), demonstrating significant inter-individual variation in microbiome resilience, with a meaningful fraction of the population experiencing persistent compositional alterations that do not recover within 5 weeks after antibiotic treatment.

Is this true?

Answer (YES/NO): NO